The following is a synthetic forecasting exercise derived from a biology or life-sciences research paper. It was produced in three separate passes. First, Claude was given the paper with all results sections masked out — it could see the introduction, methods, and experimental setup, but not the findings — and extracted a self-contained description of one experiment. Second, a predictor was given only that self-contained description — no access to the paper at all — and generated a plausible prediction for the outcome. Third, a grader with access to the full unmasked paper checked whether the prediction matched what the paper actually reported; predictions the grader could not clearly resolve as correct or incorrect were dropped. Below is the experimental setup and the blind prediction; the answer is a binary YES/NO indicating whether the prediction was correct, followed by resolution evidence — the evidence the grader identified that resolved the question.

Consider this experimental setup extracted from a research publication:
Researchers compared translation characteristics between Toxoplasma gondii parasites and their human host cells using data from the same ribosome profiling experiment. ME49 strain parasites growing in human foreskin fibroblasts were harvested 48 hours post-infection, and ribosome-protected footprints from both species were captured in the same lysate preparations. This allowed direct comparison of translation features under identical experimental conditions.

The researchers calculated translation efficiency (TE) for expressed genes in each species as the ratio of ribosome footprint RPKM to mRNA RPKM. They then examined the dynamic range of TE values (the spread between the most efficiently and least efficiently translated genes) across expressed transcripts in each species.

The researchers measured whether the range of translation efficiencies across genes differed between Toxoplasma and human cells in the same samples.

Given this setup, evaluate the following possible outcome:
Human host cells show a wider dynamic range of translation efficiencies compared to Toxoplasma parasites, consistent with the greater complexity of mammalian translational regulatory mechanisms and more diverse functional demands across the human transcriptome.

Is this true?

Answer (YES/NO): NO